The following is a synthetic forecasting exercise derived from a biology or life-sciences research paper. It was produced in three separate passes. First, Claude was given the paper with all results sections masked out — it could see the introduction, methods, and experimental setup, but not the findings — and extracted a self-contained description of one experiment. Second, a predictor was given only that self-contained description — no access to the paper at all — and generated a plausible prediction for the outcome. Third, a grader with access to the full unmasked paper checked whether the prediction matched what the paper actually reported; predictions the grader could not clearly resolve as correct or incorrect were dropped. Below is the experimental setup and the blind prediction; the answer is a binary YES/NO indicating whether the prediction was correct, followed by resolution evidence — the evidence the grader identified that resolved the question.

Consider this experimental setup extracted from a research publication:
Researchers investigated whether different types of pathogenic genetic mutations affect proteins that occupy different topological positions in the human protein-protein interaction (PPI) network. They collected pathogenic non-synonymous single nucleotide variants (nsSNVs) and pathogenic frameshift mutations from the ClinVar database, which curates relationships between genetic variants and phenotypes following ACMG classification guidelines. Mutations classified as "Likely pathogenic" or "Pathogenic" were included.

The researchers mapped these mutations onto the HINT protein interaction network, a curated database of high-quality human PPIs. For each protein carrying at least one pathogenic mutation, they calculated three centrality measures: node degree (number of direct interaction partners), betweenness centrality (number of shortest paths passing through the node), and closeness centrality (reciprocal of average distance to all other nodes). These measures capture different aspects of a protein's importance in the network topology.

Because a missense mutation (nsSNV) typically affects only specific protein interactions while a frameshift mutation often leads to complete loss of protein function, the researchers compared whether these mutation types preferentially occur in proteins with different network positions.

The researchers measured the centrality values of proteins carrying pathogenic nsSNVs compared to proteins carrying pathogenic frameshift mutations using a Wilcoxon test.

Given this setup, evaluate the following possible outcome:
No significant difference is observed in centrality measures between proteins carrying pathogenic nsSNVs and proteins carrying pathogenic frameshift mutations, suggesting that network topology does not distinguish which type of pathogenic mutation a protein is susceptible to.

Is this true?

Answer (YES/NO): YES